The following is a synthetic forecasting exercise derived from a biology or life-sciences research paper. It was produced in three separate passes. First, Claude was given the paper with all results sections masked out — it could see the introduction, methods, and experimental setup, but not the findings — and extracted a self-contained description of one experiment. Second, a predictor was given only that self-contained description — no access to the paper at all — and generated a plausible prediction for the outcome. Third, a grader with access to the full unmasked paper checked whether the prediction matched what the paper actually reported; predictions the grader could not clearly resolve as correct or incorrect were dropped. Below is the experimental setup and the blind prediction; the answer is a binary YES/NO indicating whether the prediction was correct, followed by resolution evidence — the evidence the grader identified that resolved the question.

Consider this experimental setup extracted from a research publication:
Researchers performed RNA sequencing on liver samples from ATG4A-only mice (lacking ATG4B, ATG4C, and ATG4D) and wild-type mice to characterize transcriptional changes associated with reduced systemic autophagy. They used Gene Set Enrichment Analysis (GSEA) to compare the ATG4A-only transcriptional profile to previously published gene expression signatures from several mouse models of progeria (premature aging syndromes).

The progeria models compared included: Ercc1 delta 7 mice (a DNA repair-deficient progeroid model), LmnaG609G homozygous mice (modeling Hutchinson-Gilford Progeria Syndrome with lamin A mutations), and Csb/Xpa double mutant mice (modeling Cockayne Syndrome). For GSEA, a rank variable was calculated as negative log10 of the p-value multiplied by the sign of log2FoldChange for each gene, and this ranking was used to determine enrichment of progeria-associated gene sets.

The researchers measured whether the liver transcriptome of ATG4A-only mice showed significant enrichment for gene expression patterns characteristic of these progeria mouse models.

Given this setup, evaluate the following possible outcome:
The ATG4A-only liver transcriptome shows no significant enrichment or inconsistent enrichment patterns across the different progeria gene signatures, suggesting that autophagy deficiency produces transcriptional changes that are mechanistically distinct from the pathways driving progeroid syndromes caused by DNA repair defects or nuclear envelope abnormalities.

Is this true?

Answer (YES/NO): NO